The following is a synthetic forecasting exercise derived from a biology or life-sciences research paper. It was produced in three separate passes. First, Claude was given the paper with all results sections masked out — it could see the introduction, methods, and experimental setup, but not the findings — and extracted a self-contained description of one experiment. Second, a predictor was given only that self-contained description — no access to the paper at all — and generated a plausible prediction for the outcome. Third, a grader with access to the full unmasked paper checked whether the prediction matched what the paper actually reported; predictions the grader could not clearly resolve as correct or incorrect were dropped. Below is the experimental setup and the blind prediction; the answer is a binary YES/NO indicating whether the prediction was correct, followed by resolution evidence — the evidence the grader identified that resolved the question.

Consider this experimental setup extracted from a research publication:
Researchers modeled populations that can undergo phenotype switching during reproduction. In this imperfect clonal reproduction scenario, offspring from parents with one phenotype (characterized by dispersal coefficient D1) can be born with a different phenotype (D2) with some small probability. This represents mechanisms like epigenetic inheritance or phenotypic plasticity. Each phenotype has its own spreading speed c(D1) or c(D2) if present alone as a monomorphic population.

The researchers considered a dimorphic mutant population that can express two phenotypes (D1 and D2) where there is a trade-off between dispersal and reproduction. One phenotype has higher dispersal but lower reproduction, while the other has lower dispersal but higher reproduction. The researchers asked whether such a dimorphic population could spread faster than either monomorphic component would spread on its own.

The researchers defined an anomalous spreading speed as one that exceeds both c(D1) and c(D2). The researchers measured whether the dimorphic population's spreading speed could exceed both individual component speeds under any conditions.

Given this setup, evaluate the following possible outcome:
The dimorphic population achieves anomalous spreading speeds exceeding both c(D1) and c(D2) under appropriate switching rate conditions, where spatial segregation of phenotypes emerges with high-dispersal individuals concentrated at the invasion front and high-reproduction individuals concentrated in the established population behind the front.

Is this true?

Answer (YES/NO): NO